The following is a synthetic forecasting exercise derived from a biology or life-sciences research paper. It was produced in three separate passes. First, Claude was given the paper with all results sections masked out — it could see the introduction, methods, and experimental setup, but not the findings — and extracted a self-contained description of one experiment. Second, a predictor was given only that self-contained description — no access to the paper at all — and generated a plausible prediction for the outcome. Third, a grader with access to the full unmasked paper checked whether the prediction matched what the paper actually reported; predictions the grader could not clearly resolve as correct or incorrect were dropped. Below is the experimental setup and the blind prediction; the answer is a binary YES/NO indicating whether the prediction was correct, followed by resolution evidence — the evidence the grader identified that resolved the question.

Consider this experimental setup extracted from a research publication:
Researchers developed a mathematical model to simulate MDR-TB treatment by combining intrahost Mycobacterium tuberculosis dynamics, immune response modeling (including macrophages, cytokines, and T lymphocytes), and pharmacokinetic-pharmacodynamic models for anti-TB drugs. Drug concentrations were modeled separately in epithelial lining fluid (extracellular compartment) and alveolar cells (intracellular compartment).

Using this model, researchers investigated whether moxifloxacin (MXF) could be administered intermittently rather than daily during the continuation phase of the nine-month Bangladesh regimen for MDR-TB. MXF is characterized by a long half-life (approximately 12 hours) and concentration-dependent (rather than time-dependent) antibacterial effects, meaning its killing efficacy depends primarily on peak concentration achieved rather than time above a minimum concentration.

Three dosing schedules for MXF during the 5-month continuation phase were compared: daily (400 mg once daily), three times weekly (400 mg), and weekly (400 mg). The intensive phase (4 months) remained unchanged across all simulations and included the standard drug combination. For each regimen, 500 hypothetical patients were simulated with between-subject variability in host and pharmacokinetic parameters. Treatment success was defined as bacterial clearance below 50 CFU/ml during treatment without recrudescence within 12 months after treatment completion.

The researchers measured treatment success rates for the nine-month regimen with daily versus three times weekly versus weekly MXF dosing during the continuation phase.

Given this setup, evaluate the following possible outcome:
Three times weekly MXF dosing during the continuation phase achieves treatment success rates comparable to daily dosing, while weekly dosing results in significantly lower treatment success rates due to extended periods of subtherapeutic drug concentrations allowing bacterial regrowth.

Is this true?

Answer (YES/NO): NO